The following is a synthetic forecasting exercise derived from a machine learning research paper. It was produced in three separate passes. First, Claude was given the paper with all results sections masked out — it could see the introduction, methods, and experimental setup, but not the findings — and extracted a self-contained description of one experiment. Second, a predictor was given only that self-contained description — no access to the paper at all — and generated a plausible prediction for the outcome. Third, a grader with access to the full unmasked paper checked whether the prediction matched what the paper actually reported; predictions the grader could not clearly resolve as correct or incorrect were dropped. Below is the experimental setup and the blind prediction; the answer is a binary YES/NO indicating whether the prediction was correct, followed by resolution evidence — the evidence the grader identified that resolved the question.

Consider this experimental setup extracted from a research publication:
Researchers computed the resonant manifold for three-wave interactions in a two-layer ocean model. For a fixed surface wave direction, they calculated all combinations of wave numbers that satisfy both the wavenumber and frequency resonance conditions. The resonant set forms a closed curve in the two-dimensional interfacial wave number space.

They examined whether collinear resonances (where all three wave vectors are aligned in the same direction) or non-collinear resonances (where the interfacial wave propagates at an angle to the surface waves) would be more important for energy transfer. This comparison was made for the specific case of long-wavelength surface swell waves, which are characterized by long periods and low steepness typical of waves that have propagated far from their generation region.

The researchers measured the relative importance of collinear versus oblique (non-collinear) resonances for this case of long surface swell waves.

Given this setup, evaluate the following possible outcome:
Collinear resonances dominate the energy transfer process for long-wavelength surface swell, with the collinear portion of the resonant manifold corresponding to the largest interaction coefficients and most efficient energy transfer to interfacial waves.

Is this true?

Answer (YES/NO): NO